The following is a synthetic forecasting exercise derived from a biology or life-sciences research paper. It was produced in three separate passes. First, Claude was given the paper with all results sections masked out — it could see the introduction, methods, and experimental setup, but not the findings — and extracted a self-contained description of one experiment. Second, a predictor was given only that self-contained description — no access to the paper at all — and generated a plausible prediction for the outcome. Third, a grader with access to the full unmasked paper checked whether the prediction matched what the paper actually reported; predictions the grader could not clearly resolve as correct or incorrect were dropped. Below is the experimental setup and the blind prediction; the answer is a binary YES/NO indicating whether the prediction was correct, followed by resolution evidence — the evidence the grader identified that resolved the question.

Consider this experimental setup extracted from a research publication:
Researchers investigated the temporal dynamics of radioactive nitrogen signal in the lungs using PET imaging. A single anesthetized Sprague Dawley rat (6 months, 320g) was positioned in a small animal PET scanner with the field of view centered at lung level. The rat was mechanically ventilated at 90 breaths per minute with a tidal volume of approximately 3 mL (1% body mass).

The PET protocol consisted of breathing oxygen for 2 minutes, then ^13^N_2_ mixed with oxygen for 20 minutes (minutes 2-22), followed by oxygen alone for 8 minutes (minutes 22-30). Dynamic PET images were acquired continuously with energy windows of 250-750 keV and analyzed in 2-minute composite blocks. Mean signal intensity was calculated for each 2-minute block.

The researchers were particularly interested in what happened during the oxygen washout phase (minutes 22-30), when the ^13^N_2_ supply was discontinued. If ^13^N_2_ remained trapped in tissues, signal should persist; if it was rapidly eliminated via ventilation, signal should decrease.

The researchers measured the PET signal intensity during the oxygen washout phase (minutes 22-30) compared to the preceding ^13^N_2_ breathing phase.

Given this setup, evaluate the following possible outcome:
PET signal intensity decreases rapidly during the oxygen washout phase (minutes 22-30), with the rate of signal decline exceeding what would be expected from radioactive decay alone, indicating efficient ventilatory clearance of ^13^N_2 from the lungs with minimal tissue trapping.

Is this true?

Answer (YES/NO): NO